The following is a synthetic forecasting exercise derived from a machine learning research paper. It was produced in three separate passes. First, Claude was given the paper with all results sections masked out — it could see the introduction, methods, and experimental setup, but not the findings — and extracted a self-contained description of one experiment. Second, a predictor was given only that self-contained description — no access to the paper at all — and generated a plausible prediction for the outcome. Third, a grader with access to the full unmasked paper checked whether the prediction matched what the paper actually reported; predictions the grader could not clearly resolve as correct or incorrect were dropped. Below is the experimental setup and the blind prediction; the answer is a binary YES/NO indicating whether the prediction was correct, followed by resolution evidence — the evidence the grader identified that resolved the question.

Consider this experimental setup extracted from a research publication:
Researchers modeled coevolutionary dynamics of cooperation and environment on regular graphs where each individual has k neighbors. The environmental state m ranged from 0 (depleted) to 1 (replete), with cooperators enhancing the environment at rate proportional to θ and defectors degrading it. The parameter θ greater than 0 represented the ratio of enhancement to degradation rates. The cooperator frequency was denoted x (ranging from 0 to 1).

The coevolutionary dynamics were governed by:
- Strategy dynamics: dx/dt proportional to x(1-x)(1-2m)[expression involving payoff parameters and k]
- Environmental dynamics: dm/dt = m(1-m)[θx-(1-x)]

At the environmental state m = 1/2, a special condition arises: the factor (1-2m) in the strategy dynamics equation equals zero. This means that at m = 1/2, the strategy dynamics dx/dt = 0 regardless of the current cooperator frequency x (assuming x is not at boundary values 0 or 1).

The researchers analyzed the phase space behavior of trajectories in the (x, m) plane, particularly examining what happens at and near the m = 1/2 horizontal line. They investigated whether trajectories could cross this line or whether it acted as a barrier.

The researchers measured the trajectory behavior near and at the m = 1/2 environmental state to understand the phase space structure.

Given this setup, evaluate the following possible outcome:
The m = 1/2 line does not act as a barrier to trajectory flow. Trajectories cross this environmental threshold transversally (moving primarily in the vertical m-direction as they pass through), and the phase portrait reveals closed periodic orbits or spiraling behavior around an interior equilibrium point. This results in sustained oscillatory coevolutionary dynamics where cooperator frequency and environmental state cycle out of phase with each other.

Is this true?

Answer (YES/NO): YES